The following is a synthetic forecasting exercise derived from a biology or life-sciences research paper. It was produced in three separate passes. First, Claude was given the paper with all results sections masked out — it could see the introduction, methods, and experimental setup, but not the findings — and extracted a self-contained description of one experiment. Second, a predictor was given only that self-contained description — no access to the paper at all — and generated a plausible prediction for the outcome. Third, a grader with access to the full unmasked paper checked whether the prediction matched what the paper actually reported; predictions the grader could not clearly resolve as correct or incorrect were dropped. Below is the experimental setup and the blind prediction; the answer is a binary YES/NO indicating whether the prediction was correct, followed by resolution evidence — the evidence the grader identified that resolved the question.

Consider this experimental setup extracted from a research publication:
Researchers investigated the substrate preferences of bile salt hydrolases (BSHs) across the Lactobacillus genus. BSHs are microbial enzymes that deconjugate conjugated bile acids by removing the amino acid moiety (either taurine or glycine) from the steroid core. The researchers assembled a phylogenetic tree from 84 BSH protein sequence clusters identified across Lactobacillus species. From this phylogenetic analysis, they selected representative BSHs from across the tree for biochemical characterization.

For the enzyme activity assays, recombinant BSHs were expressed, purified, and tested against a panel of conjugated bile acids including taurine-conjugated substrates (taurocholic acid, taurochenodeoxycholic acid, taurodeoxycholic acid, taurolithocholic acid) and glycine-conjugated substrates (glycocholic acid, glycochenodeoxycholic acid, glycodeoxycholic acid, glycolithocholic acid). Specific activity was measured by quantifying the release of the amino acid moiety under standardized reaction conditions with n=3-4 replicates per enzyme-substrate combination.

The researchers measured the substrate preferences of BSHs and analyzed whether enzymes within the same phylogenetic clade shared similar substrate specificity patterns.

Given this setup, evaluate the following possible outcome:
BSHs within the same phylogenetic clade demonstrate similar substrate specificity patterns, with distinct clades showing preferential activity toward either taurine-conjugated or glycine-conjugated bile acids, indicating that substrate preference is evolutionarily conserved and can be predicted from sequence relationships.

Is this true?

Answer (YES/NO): YES